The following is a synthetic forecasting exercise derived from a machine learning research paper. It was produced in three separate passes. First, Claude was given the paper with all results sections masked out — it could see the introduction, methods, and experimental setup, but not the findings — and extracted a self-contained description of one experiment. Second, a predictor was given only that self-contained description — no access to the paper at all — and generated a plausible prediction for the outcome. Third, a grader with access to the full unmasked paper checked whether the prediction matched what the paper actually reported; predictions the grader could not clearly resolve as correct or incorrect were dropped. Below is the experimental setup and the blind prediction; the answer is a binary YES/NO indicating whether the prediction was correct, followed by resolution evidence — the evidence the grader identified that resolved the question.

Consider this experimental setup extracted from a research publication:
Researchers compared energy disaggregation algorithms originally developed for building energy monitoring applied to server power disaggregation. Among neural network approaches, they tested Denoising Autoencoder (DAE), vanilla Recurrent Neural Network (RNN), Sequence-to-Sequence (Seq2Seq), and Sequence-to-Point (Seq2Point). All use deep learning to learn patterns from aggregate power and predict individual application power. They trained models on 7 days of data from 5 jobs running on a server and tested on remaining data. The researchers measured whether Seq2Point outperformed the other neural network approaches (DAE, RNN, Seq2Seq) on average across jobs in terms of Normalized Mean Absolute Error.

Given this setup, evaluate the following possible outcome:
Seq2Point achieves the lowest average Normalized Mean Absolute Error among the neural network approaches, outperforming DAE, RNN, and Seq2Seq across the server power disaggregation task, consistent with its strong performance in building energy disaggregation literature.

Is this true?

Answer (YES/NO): YES